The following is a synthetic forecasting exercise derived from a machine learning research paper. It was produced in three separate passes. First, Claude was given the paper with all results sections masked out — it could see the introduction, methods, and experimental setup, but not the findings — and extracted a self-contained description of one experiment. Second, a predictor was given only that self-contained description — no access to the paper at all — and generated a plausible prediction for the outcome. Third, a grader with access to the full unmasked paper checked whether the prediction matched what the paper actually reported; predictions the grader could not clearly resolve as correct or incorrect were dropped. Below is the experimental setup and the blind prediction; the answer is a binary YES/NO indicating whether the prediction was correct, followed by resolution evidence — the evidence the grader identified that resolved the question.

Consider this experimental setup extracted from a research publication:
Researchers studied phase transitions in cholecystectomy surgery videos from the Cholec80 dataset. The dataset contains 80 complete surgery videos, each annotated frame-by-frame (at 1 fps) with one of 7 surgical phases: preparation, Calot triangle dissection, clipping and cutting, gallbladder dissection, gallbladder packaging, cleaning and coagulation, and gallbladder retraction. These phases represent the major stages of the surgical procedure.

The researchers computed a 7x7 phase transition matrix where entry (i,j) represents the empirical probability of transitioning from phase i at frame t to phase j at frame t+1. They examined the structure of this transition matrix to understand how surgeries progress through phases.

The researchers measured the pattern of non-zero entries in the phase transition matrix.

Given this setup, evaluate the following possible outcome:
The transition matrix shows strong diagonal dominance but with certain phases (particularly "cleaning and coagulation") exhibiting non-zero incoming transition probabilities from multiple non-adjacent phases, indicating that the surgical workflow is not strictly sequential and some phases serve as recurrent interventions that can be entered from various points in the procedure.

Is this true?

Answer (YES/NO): NO